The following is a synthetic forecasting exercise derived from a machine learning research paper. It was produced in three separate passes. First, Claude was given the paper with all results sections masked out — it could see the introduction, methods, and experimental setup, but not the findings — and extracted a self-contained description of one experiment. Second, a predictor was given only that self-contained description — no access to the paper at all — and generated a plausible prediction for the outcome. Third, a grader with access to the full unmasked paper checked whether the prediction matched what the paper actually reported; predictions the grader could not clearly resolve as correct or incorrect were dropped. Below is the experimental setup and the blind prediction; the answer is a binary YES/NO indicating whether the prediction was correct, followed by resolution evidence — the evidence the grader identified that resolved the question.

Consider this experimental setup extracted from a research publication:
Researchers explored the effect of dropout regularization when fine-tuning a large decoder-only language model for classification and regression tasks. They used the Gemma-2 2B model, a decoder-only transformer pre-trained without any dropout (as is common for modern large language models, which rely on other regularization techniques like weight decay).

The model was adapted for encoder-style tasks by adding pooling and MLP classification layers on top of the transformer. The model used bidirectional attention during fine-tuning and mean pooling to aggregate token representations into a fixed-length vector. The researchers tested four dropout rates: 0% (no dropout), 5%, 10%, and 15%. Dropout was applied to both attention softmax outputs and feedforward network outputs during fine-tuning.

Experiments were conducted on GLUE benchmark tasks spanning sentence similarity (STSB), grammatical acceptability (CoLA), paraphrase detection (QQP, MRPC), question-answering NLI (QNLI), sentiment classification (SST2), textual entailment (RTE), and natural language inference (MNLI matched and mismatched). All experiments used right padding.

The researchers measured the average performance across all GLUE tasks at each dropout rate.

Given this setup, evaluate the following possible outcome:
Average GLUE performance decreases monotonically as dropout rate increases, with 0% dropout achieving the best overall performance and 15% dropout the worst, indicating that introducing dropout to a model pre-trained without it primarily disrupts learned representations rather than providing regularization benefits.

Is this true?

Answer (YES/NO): NO